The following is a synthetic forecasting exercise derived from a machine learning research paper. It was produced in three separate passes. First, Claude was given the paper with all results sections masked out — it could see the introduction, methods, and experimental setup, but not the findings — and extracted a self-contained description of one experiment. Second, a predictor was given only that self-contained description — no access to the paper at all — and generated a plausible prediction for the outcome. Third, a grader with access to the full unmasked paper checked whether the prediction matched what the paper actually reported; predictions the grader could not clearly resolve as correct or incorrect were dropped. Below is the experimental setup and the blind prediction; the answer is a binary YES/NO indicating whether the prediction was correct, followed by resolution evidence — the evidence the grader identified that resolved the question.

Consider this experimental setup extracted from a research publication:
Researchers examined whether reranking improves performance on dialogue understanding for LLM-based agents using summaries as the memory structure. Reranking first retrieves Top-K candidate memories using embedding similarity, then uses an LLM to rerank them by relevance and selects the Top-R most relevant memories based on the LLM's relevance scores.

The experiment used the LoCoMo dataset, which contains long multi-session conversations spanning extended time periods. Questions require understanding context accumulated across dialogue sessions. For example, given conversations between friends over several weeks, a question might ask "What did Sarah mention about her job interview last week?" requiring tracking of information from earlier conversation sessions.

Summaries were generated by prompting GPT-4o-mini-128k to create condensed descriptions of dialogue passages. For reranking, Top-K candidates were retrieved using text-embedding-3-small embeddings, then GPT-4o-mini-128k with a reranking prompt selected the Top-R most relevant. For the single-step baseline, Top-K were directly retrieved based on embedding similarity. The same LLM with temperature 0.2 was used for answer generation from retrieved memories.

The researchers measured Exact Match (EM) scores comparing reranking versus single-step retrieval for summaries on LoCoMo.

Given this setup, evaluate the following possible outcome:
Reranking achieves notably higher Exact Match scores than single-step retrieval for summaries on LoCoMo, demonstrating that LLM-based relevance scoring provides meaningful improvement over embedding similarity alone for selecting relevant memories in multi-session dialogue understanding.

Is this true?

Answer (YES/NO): NO